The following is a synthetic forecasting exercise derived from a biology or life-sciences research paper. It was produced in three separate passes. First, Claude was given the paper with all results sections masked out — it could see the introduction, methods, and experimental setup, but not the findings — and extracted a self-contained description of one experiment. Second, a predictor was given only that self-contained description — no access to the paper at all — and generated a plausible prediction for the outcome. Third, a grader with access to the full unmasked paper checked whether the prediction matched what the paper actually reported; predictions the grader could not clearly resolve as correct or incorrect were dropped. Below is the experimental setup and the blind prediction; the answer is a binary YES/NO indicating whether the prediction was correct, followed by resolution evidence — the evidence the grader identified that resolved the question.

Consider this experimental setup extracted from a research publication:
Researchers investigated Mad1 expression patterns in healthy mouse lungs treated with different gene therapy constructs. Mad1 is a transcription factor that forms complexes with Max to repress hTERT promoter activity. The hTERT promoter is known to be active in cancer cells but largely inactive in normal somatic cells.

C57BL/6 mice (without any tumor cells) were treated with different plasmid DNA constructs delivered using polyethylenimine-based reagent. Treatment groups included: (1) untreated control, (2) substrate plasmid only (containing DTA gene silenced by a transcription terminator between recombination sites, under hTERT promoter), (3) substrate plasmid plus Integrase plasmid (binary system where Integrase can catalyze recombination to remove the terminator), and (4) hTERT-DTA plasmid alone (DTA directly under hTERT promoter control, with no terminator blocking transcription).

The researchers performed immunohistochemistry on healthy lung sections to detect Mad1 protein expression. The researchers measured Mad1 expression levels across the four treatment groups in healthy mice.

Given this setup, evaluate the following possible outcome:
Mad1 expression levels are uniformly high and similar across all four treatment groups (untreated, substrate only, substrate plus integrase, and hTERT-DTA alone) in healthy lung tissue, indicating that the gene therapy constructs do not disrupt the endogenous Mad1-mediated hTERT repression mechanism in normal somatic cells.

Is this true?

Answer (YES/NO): NO